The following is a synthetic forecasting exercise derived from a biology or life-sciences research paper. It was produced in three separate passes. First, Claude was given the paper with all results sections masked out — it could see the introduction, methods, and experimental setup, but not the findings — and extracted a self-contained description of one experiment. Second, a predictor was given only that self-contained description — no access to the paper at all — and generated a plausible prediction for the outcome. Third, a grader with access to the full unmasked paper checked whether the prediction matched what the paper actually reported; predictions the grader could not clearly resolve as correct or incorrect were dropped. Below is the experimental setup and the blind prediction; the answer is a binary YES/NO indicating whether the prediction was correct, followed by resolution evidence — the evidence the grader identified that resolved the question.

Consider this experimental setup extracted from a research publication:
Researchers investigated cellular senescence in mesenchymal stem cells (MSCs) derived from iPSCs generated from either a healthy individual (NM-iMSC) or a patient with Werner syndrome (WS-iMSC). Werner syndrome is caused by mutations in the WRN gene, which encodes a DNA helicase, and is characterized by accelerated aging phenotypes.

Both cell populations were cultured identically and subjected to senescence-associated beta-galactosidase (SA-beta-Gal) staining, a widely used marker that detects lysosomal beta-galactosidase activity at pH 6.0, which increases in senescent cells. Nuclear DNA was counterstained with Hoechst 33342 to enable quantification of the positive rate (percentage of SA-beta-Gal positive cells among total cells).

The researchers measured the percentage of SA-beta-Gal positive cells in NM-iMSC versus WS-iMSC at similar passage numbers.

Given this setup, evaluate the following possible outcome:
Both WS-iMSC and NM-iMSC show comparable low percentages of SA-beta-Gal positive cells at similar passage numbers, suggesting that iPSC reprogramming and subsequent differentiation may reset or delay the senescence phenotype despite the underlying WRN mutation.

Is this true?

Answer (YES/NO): NO